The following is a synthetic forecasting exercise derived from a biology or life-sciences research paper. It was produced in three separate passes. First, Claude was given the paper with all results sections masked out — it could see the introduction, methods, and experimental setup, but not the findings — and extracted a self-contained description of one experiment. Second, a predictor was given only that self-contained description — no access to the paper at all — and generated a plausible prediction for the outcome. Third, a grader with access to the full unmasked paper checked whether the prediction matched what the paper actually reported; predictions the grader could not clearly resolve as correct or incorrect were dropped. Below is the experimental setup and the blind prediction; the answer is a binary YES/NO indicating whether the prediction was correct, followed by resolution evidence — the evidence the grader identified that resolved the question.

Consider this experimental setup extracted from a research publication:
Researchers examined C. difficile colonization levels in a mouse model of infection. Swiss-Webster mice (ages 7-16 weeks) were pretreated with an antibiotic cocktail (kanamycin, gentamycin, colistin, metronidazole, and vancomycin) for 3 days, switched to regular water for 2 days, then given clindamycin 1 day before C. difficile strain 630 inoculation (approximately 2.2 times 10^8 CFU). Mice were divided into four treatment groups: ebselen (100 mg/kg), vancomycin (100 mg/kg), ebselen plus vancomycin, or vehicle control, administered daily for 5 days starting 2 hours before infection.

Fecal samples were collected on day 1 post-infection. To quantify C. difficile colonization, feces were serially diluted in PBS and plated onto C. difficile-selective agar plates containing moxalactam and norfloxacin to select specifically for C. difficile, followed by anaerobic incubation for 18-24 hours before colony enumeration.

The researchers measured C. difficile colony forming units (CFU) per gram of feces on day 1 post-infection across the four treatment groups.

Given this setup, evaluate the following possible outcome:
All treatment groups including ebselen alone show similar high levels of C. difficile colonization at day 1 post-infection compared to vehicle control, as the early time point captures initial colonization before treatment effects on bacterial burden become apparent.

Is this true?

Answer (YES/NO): NO